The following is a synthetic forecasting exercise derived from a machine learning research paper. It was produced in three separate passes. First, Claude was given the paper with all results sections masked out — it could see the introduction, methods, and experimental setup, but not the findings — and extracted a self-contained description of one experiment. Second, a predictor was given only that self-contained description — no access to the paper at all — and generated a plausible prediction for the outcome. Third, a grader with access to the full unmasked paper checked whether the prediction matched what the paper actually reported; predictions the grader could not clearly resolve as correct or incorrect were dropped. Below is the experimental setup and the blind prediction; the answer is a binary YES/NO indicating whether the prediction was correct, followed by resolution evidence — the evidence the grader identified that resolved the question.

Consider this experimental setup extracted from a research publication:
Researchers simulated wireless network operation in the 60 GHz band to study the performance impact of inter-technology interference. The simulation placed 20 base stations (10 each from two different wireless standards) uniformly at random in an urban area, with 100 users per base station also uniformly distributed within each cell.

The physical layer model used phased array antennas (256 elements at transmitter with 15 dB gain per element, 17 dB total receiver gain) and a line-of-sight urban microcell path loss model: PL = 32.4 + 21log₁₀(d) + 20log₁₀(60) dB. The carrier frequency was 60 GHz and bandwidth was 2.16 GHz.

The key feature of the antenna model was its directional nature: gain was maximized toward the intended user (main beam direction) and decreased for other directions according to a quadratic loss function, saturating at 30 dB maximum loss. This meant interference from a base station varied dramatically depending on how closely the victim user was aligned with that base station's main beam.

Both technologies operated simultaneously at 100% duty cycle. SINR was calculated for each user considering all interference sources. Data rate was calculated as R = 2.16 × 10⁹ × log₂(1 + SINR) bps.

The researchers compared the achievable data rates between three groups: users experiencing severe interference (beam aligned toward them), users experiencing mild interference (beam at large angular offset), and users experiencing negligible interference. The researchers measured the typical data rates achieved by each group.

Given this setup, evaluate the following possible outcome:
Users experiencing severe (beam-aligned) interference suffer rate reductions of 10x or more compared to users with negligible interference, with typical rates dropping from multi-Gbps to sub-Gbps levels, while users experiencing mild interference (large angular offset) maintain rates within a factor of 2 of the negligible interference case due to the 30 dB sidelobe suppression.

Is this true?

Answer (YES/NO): NO